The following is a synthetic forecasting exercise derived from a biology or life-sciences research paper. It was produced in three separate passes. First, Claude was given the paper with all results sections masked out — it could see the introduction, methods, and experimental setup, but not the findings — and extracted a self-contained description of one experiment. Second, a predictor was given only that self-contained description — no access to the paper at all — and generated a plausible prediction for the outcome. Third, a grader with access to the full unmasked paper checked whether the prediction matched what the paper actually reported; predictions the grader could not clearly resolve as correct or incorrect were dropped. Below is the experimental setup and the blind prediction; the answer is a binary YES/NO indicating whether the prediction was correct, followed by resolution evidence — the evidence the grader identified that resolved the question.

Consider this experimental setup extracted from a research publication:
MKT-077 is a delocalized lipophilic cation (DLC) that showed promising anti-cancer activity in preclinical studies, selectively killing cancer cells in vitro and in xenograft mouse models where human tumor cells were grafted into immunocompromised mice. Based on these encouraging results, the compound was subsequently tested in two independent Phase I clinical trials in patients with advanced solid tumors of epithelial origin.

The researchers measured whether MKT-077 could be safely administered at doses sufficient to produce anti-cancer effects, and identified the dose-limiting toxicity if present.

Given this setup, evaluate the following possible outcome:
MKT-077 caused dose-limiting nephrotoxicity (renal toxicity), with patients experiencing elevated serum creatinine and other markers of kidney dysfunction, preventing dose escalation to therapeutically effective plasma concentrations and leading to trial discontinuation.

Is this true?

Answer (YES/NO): YES